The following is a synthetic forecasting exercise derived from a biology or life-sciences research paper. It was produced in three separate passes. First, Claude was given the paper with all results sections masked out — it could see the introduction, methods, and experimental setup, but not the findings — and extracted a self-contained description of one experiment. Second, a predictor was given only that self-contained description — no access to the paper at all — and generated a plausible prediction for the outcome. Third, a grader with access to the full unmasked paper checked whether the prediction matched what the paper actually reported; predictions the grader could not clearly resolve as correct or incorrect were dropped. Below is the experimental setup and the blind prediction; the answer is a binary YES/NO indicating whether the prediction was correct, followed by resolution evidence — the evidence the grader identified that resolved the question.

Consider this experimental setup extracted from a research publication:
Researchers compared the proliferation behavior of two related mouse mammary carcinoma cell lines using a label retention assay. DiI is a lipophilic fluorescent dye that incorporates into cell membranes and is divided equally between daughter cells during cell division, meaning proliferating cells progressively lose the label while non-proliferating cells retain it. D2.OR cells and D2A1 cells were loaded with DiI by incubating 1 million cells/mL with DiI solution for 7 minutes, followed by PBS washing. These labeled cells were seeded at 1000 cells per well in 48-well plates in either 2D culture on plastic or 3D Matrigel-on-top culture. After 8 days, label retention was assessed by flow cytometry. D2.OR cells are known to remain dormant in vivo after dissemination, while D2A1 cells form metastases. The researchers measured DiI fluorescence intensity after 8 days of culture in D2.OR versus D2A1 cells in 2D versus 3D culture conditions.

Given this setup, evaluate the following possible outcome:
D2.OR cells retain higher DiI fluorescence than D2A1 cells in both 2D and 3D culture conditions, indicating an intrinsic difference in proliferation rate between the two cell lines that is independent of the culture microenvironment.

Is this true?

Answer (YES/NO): NO